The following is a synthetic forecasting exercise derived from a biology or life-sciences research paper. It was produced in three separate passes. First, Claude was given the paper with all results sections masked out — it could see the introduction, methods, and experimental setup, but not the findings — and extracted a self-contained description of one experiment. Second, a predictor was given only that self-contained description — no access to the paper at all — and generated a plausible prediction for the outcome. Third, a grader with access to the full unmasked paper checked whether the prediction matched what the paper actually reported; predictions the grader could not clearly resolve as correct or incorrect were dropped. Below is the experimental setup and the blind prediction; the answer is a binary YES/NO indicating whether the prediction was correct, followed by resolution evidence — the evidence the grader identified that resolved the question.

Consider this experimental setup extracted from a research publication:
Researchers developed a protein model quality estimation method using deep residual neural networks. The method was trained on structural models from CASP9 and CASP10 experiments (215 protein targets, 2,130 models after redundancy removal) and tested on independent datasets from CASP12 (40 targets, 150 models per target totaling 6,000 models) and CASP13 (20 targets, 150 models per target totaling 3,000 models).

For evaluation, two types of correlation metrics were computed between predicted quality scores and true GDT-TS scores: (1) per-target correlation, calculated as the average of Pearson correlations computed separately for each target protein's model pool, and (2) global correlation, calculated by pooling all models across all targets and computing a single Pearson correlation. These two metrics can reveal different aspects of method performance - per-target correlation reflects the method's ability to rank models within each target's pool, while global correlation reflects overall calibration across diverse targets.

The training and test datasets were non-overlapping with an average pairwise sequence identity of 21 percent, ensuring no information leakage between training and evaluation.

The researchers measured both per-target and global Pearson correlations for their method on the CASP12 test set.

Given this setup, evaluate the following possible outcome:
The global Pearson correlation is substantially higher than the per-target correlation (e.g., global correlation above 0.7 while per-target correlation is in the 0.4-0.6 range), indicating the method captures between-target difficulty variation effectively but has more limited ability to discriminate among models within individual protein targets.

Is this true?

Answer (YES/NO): NO